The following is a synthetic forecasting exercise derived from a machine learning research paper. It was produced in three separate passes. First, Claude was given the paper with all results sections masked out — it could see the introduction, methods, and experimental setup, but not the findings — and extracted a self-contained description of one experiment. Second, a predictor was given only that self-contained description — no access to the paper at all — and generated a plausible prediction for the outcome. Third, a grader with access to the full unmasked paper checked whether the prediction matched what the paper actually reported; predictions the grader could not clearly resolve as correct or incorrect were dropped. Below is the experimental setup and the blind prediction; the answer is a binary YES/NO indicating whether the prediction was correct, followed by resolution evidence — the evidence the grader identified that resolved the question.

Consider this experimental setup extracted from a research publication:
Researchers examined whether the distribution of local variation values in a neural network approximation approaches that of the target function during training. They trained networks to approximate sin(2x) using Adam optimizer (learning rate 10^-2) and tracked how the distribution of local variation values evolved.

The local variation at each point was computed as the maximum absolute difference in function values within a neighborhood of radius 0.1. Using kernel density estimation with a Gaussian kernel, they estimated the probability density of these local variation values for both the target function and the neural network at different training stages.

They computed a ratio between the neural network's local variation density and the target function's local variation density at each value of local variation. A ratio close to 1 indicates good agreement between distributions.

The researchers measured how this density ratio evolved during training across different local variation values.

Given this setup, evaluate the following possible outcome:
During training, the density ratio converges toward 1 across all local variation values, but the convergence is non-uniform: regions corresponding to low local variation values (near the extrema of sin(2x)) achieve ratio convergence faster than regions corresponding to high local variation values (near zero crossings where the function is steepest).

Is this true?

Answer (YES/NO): YES